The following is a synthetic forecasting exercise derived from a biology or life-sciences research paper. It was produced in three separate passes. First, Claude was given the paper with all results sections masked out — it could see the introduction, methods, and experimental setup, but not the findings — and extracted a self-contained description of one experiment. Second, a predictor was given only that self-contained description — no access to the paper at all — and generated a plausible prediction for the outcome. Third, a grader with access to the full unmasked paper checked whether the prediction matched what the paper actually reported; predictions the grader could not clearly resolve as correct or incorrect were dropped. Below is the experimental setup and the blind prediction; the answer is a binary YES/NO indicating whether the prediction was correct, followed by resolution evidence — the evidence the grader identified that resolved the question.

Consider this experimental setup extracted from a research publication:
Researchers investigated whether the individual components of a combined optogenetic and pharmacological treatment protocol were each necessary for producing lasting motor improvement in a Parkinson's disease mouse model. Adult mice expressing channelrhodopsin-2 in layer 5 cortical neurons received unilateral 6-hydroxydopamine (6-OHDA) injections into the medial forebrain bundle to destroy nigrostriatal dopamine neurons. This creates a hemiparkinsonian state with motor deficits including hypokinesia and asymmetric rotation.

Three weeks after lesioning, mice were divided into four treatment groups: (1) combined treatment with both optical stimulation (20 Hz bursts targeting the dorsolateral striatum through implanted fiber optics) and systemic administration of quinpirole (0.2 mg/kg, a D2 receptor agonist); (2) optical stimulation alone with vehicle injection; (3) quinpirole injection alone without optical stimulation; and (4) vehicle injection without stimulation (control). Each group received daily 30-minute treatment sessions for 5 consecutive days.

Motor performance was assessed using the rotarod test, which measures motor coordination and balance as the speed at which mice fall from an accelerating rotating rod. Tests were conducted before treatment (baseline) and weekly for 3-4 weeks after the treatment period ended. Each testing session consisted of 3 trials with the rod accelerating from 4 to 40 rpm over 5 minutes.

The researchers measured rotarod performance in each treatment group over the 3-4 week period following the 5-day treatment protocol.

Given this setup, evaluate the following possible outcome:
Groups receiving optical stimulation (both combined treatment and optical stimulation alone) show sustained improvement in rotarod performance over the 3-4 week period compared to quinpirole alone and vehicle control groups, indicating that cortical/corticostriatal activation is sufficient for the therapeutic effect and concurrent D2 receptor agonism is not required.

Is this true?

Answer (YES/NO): NO